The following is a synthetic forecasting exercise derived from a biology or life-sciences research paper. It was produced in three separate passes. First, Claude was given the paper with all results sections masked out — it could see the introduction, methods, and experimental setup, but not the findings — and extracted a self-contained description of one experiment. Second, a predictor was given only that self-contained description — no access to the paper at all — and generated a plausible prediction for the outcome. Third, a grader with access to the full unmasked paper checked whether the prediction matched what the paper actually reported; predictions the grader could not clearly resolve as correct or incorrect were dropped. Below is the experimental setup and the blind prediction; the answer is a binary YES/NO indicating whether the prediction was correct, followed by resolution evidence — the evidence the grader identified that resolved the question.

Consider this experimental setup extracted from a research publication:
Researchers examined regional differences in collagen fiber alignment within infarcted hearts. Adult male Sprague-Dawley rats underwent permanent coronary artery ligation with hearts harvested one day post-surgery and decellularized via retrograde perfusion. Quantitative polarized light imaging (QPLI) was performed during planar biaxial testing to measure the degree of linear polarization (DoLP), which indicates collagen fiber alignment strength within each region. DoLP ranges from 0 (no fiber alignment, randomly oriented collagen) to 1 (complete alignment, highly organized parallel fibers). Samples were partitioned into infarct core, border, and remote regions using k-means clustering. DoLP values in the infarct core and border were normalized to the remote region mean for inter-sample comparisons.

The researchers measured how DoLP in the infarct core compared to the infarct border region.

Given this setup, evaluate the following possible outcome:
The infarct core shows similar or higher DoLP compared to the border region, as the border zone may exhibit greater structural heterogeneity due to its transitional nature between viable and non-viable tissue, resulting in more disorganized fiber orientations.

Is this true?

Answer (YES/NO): NO